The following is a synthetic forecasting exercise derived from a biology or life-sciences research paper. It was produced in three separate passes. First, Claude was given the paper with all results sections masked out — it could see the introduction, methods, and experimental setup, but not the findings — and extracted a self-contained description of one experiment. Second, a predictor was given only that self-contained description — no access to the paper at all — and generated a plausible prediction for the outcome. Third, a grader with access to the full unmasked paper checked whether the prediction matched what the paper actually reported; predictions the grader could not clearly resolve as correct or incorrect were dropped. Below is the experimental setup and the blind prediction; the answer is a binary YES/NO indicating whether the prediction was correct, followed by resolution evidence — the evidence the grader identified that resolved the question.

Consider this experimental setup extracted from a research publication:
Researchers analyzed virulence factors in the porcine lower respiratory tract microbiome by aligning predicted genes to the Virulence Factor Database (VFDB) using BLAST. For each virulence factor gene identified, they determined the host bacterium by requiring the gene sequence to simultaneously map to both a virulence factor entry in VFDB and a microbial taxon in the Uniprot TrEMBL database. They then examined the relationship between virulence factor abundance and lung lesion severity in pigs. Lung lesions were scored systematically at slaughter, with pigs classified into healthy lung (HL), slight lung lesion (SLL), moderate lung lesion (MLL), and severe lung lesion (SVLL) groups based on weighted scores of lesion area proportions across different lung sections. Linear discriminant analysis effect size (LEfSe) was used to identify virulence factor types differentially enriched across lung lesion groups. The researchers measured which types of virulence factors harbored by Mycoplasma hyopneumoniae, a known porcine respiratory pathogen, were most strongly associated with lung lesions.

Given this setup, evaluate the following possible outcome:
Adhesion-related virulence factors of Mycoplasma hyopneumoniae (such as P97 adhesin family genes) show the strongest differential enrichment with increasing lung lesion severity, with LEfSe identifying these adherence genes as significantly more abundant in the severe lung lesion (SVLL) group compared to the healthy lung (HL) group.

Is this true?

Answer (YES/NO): YES